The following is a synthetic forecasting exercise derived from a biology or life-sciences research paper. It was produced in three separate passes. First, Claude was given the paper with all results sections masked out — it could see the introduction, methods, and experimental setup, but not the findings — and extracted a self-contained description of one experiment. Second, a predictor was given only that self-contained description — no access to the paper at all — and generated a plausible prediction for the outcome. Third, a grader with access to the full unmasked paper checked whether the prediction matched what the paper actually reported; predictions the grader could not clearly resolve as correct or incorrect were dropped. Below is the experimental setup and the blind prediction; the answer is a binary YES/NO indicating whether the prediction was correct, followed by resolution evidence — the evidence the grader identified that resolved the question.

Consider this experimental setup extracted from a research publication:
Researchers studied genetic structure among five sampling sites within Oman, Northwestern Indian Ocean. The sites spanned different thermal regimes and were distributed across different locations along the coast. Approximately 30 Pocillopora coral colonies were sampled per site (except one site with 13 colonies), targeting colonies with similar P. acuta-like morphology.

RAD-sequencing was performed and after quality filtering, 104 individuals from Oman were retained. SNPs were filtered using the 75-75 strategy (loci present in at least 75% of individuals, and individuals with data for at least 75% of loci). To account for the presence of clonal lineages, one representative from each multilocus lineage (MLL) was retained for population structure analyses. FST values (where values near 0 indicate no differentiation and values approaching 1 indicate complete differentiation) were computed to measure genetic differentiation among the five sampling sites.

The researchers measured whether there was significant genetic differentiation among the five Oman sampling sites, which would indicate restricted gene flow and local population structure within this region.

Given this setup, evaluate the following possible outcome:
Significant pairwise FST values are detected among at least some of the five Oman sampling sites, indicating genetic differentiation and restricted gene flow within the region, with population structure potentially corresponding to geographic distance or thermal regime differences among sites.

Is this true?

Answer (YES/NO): NO